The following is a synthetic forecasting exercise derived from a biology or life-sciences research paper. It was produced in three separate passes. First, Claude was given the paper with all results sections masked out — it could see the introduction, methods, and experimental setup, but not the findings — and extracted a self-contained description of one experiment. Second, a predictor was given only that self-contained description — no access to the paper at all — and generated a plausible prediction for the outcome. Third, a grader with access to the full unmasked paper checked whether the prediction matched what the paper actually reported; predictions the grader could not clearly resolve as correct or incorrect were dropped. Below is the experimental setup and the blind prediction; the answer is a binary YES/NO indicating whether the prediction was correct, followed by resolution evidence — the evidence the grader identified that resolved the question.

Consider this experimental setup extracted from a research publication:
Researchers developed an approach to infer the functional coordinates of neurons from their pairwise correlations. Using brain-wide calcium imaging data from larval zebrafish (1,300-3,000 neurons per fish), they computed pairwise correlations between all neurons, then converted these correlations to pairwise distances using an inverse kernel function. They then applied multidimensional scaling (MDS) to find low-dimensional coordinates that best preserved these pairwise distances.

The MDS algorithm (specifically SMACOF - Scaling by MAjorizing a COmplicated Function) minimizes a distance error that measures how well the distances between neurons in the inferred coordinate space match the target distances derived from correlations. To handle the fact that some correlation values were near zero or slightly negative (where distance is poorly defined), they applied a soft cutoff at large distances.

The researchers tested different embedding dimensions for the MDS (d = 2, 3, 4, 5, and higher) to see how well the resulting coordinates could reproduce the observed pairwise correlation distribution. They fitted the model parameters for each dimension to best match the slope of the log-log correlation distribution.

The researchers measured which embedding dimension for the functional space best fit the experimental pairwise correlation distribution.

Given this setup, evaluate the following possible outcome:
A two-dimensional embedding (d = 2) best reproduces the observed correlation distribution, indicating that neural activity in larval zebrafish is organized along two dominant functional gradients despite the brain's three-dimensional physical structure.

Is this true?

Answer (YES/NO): NO